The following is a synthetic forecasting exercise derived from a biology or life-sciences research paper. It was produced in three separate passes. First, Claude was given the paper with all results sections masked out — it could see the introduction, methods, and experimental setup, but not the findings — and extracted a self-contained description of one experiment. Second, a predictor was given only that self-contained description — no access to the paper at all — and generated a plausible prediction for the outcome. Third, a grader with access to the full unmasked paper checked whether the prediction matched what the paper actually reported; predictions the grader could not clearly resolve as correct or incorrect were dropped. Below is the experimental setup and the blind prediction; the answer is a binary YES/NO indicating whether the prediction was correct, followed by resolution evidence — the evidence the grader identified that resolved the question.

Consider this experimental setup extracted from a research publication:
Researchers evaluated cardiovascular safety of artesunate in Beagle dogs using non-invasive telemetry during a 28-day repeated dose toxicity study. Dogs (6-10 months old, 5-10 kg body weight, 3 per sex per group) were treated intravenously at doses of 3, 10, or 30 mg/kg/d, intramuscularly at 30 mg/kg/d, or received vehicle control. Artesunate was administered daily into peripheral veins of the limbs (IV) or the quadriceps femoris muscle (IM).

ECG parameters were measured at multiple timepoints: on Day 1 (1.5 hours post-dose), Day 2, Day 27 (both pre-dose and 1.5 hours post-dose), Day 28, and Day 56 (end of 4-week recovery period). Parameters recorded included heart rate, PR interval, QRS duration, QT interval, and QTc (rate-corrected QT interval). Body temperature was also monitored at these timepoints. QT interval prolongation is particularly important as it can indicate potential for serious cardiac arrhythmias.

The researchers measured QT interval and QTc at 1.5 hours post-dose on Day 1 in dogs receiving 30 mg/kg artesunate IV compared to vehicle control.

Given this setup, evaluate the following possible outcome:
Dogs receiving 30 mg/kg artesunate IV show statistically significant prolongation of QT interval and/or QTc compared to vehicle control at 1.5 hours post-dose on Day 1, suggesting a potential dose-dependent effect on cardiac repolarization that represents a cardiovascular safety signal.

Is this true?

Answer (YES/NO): NO